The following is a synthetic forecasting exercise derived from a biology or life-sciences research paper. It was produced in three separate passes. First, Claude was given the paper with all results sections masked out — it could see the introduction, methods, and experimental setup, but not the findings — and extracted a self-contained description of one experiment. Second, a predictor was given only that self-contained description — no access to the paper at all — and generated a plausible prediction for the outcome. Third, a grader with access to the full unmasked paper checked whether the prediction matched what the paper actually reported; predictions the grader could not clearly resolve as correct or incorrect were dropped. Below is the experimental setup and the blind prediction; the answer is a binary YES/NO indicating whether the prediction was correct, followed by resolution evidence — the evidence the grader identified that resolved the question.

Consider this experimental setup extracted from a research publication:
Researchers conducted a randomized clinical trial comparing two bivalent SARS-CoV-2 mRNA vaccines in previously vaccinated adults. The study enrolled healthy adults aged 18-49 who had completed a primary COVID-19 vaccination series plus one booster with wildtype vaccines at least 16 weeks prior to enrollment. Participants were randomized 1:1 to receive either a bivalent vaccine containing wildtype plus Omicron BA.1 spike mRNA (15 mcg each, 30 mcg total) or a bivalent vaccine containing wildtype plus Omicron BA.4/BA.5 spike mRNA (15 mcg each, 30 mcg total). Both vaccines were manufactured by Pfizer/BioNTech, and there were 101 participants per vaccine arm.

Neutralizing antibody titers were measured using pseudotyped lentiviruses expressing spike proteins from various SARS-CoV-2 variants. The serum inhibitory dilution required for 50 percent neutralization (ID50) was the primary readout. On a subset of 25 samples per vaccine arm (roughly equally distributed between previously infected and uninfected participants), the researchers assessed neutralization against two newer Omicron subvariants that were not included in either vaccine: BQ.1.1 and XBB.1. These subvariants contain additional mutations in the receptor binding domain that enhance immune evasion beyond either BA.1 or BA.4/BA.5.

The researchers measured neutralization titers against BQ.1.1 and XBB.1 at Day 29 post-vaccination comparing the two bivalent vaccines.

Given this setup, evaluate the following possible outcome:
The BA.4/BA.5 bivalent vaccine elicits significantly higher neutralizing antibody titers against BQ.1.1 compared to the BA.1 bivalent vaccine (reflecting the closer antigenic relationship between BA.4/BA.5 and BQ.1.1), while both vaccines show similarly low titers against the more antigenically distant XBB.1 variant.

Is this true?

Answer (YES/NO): NO